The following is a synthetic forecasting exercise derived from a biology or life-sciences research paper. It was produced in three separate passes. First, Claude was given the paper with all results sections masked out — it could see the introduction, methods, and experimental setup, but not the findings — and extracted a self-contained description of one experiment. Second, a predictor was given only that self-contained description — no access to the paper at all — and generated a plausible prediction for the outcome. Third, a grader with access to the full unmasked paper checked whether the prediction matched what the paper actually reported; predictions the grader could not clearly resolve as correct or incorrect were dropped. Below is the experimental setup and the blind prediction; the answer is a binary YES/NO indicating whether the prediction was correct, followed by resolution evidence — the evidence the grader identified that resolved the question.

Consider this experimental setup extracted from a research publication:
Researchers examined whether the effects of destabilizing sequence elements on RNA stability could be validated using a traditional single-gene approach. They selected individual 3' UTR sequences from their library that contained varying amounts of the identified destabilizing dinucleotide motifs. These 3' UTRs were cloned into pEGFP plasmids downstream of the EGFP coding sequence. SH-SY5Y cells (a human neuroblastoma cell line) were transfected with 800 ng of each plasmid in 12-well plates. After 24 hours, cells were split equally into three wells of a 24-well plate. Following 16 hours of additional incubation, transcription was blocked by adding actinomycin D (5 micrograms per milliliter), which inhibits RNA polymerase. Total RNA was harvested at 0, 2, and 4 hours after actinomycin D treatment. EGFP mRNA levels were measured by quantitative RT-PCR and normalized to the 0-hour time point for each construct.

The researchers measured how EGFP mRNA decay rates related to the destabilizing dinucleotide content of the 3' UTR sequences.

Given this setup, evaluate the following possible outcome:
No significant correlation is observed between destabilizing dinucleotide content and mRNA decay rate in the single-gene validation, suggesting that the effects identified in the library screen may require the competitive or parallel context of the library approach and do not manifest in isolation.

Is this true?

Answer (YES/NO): NO